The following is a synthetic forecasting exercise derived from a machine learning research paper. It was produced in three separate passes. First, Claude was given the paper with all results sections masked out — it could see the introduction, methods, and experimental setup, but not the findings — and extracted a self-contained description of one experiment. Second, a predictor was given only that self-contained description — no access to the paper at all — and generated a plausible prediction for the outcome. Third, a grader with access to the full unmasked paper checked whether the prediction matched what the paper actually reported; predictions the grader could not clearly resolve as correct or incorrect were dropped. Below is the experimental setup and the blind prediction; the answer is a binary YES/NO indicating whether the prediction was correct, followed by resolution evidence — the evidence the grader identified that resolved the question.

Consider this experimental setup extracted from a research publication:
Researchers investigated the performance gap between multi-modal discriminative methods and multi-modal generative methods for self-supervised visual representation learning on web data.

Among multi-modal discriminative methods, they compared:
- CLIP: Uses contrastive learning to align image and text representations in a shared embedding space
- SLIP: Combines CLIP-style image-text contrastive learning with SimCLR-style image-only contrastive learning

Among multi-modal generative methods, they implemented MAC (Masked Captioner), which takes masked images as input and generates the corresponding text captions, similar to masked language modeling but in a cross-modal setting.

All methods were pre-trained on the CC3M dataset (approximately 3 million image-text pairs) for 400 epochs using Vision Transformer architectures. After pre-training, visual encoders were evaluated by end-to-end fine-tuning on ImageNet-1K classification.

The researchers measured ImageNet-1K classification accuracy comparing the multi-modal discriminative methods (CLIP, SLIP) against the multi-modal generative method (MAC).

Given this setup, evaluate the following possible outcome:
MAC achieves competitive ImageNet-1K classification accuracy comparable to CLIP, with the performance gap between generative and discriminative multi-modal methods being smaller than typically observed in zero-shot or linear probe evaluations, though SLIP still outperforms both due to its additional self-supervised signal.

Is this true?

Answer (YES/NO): NO